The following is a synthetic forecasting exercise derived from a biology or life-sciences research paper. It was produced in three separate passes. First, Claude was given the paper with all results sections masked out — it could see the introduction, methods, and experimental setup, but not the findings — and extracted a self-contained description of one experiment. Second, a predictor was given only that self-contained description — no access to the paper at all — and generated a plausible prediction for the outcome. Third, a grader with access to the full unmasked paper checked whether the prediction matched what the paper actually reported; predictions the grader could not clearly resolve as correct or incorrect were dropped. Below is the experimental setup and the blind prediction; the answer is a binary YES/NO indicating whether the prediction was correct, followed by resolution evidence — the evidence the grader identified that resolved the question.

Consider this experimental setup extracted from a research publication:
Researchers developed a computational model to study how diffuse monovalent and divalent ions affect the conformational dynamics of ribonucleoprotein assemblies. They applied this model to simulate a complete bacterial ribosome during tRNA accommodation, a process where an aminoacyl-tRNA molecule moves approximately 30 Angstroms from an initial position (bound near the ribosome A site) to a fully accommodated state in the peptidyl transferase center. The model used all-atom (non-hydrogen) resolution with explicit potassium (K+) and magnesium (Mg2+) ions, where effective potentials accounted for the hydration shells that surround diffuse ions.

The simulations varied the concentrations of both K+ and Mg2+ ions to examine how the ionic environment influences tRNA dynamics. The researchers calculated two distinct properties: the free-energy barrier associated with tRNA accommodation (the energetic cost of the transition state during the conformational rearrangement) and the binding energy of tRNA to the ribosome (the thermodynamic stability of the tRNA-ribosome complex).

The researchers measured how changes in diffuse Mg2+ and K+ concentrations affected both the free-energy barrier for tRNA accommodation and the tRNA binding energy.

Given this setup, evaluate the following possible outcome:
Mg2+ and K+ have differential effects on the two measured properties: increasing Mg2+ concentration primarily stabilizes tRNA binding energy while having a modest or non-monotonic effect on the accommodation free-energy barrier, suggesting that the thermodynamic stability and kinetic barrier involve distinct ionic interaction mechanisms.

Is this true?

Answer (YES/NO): NO